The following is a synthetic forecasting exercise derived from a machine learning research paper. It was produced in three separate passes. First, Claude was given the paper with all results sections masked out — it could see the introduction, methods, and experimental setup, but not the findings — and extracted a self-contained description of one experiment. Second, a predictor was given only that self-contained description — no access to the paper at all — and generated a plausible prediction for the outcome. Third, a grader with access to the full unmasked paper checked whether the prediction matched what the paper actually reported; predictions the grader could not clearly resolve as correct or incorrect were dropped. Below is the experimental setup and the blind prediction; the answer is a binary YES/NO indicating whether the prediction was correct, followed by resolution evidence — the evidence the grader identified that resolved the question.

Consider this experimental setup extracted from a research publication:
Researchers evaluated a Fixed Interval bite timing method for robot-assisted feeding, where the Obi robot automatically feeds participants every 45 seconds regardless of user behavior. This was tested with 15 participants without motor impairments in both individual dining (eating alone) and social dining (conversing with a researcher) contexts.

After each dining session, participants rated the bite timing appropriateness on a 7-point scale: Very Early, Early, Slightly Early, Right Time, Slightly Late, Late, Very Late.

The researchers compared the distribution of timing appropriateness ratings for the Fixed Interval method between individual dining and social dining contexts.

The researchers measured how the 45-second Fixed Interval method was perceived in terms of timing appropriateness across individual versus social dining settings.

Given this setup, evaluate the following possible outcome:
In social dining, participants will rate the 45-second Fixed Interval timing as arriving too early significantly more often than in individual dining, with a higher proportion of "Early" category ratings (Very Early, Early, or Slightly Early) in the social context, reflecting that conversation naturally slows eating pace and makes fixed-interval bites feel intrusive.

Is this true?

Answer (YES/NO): NO